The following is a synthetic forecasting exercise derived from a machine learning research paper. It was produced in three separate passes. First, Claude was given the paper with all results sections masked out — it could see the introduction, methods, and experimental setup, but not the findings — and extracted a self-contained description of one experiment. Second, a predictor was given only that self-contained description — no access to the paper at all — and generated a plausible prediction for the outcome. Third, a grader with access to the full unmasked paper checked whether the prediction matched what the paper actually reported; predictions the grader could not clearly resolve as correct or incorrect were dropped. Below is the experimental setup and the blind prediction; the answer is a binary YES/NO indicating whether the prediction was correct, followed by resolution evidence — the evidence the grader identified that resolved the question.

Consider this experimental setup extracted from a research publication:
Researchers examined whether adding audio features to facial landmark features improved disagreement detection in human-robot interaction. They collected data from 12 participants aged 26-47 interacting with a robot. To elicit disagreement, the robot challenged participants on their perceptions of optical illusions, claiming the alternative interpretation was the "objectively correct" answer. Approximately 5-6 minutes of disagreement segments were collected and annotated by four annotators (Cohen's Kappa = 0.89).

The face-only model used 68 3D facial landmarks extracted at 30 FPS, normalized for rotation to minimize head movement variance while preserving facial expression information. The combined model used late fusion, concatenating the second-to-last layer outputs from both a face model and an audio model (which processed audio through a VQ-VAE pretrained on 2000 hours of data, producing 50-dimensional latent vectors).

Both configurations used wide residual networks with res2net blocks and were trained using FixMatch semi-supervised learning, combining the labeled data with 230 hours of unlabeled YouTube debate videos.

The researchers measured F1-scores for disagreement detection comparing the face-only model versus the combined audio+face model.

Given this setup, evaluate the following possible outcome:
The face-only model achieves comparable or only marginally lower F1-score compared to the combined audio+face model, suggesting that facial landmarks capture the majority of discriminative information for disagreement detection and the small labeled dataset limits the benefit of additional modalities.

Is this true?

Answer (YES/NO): YES